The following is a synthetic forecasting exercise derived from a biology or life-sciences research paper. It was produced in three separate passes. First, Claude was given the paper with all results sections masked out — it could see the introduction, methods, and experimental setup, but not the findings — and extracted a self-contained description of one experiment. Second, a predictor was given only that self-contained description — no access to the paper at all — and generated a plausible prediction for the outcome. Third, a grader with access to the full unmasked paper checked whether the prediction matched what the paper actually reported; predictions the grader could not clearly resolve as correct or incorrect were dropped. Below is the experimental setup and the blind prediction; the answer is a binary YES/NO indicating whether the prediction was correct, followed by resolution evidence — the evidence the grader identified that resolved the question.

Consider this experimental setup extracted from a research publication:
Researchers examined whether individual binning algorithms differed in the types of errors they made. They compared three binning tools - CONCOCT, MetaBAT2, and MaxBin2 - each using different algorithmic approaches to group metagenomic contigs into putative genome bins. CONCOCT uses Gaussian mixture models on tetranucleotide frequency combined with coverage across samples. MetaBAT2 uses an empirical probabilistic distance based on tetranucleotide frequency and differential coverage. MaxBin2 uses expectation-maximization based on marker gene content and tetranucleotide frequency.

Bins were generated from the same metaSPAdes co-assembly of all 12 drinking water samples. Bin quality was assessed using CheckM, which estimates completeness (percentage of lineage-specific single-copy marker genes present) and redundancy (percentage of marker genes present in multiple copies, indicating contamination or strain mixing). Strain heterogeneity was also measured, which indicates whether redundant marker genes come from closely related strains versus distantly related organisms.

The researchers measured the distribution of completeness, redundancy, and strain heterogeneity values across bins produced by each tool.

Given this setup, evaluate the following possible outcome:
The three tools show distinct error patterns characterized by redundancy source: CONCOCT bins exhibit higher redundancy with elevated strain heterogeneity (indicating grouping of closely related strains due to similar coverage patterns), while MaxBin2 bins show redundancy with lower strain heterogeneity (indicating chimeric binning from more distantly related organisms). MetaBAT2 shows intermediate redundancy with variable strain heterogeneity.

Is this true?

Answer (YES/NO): NO